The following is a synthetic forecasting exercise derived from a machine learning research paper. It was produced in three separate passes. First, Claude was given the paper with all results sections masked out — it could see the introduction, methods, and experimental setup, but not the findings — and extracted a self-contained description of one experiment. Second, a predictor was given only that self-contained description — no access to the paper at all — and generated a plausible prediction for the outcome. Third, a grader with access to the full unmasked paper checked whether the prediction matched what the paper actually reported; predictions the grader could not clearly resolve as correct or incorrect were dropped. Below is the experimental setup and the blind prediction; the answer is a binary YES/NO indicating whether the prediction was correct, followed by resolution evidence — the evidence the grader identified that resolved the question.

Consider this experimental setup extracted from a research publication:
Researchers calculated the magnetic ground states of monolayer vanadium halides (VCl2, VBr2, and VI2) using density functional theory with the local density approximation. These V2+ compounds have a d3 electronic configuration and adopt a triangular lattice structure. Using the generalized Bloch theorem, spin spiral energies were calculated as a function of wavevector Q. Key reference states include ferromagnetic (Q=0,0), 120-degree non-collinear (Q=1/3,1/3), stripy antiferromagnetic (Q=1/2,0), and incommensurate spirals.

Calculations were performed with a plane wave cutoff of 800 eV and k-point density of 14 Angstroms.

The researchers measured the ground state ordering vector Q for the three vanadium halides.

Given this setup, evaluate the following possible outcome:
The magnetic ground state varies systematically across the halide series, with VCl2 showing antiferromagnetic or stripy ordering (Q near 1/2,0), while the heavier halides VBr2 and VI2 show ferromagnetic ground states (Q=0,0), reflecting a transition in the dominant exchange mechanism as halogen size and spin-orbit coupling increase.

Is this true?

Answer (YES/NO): NO